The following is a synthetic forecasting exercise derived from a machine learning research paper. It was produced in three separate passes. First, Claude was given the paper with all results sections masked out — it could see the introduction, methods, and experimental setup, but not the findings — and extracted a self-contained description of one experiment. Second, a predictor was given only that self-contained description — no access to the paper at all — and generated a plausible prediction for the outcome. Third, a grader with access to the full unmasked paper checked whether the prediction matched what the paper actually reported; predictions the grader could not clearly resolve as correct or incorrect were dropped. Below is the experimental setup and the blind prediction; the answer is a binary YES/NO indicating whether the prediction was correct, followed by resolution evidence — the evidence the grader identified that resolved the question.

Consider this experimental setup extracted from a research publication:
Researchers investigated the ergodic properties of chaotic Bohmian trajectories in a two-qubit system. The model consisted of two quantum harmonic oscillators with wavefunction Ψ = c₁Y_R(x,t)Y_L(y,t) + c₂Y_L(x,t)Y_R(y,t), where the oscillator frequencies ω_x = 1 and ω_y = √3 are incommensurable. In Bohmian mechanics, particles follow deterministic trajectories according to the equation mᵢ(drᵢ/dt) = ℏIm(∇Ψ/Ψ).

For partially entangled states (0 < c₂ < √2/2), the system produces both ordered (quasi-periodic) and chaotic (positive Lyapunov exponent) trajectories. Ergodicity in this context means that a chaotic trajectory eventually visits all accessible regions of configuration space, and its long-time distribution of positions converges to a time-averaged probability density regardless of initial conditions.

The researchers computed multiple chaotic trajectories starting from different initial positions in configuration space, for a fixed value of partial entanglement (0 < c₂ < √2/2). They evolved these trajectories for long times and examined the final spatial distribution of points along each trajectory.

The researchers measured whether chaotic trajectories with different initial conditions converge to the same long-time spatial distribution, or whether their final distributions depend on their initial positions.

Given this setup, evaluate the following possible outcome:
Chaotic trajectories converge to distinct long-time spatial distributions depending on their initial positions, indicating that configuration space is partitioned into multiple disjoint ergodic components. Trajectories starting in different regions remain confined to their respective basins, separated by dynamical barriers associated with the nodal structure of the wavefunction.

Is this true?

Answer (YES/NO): NO